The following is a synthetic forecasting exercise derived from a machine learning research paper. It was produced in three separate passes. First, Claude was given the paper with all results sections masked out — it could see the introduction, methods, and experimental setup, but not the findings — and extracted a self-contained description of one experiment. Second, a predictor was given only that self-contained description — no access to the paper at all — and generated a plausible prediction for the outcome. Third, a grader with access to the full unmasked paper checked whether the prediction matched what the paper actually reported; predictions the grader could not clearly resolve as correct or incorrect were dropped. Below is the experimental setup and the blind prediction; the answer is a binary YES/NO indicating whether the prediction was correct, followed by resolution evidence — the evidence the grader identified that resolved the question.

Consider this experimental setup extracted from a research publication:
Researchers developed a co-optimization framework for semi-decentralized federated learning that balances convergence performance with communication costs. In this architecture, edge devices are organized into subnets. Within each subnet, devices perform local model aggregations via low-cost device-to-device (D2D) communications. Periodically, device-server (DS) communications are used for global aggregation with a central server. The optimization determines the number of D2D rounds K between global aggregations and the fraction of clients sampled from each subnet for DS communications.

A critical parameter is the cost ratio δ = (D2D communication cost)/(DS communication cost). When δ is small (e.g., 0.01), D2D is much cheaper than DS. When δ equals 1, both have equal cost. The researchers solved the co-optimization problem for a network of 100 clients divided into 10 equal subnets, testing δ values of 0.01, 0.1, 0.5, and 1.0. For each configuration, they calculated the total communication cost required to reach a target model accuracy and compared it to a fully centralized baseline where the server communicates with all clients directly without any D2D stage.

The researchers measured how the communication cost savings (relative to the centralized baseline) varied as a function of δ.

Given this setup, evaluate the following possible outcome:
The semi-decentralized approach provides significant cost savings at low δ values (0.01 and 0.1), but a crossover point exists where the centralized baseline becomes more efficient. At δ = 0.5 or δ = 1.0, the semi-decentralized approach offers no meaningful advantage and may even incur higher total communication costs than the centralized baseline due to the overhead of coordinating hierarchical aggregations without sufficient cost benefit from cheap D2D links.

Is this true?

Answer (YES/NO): NO